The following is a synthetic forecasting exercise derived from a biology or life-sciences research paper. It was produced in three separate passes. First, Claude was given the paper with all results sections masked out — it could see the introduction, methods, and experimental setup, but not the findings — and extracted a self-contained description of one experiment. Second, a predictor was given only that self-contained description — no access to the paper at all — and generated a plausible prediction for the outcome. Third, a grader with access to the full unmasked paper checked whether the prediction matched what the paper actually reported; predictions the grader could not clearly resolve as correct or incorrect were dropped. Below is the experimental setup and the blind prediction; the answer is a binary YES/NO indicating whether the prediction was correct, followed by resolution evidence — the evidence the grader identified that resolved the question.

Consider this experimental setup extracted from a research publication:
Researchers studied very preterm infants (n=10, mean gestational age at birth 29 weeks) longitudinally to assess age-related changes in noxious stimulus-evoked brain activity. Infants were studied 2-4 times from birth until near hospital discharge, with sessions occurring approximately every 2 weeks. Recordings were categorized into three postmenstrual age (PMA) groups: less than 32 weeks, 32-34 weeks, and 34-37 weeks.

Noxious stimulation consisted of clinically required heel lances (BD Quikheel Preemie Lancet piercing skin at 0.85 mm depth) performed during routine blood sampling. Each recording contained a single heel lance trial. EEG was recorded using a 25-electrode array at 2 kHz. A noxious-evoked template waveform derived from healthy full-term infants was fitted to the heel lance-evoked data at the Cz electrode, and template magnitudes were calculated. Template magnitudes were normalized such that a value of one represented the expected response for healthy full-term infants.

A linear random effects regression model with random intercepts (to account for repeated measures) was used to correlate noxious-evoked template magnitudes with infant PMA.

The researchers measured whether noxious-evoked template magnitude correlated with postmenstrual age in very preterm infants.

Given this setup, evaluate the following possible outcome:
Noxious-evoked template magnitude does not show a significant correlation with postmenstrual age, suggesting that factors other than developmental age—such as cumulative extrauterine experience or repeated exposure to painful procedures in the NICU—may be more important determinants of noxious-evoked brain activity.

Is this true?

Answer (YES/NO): NO